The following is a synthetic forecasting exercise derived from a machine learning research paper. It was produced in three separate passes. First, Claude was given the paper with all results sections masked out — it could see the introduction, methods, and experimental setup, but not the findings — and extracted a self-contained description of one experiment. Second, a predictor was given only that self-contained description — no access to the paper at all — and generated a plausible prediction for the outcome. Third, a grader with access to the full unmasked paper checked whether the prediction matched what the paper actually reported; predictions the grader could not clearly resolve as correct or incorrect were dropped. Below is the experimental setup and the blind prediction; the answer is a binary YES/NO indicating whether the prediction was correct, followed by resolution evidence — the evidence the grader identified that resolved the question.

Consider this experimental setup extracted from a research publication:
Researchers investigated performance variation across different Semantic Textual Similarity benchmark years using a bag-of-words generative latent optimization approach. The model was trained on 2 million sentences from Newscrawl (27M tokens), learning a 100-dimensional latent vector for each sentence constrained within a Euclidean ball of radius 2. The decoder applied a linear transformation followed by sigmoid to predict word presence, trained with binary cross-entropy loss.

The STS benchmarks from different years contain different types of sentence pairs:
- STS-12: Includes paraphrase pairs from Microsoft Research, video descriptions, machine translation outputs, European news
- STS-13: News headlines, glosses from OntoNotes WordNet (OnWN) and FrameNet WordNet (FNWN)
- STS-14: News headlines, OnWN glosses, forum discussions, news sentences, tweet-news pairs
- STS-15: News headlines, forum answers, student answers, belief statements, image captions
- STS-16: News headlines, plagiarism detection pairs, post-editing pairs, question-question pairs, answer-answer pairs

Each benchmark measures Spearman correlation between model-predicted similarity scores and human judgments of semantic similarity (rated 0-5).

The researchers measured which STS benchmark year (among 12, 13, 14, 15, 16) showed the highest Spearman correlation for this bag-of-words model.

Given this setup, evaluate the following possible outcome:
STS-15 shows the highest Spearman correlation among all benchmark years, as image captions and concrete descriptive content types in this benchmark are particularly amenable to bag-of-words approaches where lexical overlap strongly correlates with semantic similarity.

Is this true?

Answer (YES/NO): NO